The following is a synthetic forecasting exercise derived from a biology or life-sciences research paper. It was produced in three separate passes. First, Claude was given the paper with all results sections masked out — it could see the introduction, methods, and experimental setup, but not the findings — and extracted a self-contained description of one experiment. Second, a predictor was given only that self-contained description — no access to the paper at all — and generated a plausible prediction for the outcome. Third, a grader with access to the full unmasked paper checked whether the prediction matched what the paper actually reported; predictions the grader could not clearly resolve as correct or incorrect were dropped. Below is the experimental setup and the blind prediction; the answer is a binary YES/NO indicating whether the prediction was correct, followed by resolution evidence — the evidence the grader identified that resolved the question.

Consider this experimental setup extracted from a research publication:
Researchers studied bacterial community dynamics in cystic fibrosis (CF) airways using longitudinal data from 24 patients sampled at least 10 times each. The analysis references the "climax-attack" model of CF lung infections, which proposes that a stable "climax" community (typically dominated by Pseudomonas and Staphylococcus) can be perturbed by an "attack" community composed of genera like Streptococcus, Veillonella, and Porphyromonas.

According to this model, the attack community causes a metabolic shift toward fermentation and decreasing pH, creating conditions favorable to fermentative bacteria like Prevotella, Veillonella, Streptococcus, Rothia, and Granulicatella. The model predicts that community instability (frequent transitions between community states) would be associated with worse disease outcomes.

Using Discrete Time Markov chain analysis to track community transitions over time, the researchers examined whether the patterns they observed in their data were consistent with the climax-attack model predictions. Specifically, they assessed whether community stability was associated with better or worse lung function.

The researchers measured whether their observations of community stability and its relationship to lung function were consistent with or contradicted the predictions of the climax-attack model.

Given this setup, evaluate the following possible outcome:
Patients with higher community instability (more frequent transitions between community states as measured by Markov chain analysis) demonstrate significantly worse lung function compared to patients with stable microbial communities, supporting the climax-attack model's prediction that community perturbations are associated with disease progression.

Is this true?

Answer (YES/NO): YES